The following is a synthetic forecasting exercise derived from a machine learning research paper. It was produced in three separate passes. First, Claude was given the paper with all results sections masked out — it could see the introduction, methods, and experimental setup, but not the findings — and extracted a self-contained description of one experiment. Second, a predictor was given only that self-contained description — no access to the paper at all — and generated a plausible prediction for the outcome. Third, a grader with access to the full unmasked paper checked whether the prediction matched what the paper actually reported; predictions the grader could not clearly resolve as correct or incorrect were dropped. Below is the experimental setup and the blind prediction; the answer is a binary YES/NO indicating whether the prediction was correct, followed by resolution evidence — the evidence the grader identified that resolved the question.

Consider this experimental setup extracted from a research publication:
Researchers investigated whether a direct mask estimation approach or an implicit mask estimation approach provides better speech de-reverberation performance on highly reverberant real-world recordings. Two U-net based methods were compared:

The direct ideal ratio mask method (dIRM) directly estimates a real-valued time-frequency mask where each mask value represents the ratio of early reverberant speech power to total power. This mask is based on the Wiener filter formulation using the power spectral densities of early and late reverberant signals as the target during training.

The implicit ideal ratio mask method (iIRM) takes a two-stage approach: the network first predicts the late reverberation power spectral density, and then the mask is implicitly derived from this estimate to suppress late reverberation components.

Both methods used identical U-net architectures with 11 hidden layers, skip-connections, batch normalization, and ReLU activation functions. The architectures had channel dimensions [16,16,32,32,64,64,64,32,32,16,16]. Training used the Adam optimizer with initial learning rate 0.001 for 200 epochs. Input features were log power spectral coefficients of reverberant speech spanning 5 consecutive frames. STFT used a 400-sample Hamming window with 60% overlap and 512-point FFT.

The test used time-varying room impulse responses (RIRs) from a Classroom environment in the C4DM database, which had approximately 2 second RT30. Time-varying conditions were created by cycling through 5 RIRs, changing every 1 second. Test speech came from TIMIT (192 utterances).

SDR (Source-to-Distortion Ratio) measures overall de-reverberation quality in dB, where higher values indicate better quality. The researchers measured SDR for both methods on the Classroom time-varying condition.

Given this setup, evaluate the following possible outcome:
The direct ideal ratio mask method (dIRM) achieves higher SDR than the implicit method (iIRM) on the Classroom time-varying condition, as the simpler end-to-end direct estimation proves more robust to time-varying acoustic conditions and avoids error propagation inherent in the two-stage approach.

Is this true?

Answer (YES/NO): YES